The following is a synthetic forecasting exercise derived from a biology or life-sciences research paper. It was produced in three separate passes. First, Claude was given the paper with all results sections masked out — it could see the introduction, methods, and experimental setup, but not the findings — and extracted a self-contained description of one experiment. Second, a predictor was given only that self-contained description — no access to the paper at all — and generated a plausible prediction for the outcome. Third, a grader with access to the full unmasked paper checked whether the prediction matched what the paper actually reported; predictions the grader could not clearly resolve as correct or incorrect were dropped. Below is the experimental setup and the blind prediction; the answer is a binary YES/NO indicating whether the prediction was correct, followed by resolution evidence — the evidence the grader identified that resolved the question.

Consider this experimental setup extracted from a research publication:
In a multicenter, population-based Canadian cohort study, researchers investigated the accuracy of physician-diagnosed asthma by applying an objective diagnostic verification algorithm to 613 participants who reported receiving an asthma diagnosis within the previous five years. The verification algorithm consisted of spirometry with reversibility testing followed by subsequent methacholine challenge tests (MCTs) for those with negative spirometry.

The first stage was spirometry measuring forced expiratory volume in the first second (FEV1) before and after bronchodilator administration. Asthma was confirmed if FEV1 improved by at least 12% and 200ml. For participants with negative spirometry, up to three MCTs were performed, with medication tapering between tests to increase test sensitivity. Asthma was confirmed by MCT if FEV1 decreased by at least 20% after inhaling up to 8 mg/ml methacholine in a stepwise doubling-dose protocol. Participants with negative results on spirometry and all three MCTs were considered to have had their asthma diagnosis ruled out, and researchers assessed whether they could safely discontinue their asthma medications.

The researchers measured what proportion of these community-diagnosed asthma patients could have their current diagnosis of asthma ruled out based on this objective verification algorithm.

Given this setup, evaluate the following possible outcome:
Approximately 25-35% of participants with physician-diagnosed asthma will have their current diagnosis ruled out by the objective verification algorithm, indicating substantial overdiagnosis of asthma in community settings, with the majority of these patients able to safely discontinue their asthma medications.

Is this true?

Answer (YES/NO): YES